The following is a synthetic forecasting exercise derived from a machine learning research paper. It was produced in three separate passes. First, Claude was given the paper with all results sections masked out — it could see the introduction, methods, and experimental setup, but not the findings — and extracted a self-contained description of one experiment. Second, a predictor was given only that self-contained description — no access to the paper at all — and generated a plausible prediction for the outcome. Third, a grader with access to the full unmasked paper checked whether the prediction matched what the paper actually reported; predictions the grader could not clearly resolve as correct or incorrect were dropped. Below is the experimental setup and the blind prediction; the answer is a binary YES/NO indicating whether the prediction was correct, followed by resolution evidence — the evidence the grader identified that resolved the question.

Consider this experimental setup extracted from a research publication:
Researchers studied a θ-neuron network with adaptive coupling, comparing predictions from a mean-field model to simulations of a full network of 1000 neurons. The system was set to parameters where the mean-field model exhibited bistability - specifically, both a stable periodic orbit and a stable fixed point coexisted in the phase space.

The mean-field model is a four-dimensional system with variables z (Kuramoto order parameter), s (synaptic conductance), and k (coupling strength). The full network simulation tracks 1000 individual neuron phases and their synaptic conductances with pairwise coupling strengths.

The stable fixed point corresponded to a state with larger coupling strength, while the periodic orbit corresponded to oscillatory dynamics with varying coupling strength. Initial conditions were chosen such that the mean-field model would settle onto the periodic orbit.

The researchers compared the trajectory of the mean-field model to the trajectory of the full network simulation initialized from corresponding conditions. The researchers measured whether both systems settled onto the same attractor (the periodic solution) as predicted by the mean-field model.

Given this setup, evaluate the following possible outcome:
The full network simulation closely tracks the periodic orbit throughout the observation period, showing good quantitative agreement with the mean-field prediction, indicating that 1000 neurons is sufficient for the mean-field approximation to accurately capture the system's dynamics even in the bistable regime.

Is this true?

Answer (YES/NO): YES